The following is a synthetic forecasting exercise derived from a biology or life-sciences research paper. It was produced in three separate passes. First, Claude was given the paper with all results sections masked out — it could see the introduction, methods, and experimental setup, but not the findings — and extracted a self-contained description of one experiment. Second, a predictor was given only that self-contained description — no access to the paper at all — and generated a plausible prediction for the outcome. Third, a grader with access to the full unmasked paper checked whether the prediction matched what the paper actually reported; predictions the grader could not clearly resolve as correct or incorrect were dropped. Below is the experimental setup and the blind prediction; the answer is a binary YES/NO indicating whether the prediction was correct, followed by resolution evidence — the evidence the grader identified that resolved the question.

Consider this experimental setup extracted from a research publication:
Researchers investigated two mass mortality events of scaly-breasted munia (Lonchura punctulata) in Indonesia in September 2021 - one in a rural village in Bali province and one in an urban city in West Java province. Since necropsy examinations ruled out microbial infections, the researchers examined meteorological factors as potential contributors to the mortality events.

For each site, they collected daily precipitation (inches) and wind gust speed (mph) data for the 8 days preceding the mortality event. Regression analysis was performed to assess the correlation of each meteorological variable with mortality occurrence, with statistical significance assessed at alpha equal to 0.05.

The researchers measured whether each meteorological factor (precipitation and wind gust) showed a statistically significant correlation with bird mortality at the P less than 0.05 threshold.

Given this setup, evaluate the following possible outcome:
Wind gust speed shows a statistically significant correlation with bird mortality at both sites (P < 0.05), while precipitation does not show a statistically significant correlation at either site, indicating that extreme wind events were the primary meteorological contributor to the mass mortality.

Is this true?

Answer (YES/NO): NO